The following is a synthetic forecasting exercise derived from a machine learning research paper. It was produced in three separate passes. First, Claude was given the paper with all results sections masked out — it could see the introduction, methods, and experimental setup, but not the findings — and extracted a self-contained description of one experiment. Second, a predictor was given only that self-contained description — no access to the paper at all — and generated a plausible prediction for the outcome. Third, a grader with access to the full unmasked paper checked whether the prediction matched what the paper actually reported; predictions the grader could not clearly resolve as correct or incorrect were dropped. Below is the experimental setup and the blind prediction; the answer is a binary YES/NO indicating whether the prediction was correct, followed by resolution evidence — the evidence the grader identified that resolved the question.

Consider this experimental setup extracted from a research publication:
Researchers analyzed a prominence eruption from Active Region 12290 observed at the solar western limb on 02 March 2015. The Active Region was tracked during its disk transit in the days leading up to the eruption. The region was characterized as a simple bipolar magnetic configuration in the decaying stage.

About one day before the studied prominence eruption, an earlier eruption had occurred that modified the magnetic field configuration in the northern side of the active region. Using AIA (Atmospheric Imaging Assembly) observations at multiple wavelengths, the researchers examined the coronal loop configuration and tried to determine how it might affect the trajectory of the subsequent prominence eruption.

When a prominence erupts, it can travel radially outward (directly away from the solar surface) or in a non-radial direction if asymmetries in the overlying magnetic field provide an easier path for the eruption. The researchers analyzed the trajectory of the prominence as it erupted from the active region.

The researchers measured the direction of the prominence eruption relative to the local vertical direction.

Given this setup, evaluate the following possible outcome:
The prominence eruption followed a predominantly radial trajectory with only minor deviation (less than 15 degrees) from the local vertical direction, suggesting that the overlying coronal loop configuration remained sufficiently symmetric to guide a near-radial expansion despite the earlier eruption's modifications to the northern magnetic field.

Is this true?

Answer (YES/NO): NO